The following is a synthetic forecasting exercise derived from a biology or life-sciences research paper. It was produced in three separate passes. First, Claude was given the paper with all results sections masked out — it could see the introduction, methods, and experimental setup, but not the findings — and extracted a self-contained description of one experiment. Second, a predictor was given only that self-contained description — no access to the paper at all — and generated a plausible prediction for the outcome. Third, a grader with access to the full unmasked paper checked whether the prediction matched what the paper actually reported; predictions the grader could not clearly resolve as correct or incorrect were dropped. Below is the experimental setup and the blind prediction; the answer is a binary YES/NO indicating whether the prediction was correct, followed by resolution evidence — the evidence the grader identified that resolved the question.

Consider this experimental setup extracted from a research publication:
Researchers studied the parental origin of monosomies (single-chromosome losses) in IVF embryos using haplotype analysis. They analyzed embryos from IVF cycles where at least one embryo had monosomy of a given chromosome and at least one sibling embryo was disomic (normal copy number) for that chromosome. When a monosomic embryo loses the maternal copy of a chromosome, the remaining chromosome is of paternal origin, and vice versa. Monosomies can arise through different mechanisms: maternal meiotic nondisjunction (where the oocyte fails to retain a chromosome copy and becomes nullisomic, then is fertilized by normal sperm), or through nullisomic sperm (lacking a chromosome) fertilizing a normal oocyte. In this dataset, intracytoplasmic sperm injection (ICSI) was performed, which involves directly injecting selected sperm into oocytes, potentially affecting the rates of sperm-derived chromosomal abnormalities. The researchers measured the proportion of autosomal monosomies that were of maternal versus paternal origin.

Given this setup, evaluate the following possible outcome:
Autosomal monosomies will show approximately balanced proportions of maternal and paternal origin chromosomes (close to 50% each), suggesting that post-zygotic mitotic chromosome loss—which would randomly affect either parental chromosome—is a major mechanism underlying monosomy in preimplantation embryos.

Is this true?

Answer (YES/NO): NO